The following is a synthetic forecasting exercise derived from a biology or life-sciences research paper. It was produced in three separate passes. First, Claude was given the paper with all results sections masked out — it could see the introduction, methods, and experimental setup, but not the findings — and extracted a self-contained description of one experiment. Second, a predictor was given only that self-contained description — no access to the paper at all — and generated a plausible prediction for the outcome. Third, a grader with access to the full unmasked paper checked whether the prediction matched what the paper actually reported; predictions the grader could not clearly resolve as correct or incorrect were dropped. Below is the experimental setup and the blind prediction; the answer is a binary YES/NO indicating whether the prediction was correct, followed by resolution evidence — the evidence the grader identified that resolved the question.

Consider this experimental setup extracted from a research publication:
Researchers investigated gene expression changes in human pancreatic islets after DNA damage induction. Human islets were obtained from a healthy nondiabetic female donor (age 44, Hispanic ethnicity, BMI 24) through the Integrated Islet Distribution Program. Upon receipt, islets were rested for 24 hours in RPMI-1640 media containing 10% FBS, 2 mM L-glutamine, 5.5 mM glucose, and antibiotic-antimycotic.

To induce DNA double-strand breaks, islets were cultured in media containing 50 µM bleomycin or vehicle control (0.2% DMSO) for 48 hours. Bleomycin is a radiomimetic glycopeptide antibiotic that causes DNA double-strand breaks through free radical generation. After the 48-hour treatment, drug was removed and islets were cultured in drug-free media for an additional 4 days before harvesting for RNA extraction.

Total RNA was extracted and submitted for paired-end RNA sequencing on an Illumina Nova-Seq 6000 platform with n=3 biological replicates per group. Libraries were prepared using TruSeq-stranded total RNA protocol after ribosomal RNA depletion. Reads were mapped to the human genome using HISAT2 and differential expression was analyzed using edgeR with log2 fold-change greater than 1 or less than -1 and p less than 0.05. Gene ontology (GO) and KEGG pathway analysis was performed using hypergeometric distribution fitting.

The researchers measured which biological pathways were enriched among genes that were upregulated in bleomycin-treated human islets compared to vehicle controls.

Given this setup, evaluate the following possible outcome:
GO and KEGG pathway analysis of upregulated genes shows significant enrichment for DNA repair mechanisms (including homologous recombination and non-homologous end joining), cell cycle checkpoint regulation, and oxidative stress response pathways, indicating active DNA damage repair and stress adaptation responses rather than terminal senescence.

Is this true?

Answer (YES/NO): NO